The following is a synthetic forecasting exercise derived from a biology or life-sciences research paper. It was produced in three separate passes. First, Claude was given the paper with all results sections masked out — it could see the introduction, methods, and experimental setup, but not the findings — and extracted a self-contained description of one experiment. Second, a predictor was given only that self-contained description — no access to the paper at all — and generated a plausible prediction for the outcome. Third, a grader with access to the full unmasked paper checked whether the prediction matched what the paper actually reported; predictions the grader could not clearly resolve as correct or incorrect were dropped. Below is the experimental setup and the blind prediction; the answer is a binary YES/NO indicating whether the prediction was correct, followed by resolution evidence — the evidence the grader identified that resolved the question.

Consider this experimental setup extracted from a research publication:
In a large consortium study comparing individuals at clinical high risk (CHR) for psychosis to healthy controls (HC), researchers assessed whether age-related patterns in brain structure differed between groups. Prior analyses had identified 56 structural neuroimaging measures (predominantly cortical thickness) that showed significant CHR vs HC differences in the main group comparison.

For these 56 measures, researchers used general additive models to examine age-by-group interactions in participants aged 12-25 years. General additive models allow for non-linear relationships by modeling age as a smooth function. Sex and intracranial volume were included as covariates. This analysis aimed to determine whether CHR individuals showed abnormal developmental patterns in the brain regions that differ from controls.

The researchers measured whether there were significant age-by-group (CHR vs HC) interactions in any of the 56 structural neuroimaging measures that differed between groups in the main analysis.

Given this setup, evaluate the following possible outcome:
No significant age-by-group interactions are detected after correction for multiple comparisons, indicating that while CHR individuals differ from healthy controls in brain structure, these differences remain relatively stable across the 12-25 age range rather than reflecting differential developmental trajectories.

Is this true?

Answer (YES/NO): YES